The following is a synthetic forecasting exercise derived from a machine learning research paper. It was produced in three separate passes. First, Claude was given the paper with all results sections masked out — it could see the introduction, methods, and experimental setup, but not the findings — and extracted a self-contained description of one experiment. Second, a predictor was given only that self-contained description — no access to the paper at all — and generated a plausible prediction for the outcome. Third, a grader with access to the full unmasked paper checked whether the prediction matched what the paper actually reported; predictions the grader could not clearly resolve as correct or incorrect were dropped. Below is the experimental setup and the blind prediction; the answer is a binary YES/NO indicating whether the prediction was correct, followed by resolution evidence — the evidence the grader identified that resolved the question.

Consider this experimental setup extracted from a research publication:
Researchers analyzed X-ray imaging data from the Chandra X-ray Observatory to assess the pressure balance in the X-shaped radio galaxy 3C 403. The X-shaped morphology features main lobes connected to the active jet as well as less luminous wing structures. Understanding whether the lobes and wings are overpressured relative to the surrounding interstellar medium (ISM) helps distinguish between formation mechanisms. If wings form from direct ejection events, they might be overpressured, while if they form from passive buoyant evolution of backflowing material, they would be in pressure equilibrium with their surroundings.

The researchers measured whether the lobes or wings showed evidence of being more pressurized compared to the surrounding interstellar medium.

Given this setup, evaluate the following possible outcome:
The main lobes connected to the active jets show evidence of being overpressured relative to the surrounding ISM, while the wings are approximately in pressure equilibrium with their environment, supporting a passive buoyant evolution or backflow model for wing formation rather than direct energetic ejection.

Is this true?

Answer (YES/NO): NO